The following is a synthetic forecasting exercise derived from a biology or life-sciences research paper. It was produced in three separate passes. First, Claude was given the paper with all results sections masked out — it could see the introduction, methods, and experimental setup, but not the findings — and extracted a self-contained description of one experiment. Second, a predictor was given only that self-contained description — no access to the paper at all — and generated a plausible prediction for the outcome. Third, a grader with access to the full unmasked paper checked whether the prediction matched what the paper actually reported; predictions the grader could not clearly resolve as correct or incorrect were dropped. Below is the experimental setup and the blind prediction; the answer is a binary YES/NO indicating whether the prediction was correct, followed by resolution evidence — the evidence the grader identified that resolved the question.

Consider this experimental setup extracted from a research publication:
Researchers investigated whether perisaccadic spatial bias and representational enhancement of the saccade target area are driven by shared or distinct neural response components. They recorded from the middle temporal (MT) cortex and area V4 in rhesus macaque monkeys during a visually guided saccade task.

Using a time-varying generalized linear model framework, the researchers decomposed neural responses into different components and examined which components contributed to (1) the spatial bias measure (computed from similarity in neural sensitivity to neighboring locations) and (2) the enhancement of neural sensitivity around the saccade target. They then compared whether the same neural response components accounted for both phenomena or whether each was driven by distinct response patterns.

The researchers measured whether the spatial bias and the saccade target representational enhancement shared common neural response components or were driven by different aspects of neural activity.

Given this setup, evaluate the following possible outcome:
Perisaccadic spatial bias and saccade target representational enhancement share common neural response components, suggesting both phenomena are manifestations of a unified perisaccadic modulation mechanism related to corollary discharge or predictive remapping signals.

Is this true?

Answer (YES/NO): YES